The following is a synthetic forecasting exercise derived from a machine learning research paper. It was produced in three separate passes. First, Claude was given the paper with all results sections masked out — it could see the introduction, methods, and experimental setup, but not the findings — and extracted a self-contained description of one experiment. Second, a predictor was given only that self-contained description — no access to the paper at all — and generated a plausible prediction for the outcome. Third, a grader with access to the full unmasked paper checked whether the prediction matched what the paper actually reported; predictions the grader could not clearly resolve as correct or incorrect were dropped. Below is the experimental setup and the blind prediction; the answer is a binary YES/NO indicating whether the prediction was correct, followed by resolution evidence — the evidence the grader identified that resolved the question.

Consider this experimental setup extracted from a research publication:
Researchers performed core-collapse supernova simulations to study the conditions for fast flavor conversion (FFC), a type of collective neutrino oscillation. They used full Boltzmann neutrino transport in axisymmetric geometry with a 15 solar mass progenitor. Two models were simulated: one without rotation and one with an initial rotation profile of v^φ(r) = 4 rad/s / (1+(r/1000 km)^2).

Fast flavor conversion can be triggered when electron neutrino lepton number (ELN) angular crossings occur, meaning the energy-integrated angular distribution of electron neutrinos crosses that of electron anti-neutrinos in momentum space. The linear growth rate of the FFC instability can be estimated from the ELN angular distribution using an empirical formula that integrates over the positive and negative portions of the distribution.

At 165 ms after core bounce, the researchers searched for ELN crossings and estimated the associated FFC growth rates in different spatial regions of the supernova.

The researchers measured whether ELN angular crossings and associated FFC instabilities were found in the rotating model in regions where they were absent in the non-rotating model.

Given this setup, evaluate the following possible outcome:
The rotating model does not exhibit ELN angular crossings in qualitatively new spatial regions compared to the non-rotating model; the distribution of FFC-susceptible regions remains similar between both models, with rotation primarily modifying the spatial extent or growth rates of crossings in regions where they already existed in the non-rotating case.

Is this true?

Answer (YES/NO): NO